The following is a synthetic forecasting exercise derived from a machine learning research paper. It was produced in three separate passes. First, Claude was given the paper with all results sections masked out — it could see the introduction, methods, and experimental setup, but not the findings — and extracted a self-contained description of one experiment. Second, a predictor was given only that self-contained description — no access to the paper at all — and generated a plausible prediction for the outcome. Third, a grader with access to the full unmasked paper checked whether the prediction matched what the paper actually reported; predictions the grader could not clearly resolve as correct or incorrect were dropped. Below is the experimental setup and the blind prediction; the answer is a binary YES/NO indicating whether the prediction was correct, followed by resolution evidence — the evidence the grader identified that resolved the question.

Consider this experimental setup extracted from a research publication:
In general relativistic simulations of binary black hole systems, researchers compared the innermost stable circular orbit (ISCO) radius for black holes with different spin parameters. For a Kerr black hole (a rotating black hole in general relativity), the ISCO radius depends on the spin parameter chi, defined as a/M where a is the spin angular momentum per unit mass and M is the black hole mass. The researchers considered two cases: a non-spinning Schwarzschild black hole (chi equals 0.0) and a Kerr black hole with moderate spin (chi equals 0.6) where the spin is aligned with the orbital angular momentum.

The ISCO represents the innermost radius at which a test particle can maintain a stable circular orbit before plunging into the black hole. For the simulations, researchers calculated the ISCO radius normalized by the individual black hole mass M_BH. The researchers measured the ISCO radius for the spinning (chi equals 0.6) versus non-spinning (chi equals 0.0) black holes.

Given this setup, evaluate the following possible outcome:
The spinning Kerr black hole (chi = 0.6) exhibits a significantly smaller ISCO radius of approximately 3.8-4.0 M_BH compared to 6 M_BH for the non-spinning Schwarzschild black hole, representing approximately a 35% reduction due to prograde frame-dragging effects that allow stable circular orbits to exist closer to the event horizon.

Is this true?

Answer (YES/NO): NO